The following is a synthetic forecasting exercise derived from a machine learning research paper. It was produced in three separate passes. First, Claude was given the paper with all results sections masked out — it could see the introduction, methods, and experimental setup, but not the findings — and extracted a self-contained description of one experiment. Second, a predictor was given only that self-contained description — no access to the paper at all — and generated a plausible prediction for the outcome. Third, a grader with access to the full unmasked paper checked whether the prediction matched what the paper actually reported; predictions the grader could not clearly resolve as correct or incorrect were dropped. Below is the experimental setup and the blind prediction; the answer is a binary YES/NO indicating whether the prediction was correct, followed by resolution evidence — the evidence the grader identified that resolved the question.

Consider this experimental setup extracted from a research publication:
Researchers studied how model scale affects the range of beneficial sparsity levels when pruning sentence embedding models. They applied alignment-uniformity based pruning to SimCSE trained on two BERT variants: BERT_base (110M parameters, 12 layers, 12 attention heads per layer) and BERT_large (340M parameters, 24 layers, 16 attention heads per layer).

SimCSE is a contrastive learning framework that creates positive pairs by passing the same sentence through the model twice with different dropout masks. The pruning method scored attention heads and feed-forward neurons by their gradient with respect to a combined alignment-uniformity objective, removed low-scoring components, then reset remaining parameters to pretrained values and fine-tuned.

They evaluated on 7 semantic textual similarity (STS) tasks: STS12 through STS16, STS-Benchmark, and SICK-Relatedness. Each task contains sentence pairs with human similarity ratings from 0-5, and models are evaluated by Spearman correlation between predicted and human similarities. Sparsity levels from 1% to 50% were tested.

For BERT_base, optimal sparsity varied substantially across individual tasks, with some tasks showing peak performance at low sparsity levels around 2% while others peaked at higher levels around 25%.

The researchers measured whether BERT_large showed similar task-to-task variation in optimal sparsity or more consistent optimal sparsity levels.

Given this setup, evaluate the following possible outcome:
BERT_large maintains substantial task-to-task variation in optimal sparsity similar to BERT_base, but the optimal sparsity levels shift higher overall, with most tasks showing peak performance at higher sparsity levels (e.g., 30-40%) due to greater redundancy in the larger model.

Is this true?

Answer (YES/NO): NO